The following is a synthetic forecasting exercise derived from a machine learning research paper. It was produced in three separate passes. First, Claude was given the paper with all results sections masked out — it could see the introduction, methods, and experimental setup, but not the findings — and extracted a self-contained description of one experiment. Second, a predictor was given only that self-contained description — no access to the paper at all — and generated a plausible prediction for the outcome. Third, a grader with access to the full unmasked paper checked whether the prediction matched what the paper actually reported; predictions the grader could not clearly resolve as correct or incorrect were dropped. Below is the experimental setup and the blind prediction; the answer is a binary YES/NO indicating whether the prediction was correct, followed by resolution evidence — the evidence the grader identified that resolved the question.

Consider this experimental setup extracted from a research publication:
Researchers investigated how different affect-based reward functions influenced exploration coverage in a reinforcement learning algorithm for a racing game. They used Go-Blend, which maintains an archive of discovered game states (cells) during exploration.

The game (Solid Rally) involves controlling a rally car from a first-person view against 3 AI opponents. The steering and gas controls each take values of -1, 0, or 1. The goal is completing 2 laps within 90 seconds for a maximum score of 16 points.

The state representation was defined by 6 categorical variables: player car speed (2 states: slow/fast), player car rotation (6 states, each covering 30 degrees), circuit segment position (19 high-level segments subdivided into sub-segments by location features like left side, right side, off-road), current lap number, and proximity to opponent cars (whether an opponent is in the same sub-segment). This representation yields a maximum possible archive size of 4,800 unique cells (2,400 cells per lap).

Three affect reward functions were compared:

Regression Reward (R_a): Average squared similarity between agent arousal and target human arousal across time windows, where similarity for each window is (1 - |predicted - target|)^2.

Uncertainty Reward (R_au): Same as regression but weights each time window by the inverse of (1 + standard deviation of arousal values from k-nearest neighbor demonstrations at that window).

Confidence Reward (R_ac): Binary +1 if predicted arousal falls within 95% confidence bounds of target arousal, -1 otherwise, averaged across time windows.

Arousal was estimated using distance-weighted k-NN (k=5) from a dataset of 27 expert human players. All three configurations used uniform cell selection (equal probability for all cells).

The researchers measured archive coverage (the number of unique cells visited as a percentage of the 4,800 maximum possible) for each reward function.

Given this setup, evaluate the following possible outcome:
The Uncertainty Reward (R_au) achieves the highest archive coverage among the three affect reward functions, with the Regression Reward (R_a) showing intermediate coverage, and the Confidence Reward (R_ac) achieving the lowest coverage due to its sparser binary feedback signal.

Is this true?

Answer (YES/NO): NO